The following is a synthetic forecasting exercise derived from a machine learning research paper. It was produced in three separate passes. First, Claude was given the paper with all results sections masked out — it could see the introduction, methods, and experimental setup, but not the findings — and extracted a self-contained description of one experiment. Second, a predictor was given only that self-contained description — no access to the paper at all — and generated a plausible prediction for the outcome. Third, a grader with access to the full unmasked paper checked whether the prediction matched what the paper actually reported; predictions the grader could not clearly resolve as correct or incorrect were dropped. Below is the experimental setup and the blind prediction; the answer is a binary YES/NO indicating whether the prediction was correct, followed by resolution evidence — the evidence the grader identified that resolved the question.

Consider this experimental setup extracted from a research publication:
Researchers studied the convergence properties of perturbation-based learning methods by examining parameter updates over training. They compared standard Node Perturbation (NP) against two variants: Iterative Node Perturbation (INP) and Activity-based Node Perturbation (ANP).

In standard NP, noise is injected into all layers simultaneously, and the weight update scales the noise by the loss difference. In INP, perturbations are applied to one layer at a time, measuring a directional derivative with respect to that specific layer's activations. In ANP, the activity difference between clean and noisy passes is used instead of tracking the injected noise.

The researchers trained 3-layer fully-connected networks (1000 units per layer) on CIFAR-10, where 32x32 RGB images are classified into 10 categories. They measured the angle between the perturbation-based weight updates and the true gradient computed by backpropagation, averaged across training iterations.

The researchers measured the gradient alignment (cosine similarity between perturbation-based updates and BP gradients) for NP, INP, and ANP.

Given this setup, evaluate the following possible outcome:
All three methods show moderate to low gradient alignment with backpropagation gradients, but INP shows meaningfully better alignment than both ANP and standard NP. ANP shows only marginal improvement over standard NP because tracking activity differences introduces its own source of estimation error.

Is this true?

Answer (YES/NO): YES